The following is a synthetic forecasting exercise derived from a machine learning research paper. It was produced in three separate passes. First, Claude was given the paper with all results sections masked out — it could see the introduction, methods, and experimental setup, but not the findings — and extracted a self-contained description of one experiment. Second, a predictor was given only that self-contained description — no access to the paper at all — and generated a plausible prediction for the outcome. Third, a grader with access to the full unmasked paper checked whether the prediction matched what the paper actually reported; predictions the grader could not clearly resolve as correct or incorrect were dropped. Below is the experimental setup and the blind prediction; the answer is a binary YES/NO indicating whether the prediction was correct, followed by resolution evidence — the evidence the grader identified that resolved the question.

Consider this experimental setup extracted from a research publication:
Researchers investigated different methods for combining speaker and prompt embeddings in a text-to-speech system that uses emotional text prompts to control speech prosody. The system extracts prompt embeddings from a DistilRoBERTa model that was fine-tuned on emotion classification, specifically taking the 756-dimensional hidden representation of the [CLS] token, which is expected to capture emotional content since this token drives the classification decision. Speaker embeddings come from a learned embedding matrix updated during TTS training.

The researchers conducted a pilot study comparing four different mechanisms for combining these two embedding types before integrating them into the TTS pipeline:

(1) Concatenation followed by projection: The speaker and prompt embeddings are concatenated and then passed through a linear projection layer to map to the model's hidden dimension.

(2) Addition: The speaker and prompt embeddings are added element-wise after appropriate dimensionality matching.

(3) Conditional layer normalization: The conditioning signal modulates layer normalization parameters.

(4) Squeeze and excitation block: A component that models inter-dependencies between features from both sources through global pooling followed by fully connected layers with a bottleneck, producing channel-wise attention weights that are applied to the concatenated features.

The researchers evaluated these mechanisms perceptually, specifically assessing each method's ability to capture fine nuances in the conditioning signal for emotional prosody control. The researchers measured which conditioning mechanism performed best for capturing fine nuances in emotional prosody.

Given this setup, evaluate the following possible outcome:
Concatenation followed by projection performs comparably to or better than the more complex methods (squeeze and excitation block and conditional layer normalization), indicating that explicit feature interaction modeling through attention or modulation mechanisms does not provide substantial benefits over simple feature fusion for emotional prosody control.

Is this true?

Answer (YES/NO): NO